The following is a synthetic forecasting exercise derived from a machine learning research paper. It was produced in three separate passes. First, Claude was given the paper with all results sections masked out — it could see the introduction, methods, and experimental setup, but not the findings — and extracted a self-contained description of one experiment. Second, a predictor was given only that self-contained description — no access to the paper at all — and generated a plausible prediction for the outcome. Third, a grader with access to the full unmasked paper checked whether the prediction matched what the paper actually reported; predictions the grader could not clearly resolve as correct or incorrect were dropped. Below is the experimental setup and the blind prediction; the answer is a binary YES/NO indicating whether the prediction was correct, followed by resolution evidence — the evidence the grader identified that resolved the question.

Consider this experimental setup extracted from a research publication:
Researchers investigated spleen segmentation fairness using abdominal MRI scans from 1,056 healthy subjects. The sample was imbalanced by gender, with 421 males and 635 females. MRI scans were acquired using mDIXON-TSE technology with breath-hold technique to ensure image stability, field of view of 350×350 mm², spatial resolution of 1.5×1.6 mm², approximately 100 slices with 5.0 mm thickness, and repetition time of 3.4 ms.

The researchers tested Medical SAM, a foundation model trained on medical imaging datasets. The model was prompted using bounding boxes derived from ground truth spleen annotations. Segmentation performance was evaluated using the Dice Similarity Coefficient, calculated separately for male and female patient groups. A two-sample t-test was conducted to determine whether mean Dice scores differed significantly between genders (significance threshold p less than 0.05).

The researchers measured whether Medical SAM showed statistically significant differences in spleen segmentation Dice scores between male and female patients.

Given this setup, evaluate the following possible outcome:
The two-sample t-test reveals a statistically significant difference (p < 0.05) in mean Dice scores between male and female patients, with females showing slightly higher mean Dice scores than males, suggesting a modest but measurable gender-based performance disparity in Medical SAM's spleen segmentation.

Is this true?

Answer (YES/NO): NO